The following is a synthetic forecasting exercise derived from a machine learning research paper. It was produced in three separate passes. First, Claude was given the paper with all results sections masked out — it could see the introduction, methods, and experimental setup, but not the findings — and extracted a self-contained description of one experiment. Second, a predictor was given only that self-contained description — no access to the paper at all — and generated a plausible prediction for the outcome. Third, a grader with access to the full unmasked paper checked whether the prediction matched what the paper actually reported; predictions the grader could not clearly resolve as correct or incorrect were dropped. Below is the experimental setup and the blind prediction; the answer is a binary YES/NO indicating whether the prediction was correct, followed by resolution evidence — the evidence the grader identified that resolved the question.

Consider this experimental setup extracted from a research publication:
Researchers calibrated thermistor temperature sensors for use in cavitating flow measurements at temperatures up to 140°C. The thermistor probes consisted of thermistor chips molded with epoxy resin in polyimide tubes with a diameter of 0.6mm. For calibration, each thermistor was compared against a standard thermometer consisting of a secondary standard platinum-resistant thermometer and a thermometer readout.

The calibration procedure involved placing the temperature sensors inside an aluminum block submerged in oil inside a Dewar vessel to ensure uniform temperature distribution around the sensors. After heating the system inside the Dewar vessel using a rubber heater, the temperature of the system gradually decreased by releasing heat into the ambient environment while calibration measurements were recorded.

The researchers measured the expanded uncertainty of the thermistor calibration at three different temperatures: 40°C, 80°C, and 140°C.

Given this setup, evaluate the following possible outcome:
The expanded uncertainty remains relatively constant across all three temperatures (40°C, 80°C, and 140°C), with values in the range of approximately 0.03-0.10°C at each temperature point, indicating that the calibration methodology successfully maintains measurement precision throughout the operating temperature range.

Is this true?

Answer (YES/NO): NO